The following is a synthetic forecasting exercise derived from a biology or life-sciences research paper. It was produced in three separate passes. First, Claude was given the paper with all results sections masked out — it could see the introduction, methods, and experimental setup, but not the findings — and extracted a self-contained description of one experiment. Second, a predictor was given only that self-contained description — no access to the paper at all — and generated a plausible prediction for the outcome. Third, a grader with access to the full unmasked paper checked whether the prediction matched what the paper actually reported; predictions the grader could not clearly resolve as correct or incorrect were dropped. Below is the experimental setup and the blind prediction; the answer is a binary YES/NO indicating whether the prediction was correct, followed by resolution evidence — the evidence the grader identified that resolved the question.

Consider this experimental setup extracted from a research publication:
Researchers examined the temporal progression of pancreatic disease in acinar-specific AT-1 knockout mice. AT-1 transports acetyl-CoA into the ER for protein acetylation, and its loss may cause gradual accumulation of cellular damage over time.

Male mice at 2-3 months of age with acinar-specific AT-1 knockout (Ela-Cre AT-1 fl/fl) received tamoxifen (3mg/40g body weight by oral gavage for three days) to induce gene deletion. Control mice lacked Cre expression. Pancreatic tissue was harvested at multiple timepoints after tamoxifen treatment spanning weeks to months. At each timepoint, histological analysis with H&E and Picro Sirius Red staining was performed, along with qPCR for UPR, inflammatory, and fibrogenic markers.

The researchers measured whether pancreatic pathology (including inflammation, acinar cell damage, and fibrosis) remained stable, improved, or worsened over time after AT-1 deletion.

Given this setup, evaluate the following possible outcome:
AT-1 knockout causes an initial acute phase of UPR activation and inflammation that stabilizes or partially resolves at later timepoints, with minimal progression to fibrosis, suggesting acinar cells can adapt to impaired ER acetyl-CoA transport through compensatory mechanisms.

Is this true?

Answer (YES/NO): NO